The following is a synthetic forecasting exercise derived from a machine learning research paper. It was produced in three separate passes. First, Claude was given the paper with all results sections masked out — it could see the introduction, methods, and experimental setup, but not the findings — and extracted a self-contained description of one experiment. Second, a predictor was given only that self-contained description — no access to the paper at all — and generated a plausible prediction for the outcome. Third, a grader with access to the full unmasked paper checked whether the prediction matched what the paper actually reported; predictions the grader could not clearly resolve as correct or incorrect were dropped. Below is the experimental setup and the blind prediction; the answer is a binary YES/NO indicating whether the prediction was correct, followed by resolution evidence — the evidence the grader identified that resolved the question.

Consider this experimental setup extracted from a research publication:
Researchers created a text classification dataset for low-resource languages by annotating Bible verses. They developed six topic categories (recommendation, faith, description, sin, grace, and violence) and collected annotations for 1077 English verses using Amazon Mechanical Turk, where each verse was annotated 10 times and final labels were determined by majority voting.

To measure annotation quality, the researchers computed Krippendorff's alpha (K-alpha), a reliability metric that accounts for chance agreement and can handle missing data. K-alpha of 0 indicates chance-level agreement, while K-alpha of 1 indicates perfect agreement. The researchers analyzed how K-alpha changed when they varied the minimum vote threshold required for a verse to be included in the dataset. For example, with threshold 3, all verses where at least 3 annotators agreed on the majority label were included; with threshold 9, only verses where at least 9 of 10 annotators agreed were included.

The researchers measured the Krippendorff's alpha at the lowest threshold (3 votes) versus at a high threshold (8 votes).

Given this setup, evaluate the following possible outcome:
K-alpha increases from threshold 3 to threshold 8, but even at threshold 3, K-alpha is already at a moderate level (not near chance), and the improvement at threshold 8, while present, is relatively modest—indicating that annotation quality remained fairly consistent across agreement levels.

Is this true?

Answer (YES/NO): NO